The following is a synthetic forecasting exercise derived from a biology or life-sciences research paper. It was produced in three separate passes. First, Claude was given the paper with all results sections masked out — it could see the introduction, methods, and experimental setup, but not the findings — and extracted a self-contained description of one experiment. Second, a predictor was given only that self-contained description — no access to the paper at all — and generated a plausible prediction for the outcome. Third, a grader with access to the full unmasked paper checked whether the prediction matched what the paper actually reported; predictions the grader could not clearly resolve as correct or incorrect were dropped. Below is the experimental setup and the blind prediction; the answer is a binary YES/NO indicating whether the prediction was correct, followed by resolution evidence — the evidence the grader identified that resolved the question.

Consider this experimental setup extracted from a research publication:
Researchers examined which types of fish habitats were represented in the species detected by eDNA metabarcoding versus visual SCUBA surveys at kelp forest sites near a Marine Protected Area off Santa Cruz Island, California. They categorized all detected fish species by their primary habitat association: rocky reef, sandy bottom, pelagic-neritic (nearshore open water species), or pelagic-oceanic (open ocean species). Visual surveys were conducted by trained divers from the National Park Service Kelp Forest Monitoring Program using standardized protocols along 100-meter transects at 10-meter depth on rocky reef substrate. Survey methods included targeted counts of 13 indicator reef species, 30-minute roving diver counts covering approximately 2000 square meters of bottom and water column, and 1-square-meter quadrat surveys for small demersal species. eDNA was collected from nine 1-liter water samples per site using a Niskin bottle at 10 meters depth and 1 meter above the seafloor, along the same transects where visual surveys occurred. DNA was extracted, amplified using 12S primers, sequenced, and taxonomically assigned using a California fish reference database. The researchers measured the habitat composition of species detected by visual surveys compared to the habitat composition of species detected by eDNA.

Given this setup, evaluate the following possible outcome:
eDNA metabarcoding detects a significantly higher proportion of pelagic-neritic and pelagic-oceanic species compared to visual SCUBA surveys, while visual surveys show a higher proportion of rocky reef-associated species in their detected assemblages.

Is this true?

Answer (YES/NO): YES